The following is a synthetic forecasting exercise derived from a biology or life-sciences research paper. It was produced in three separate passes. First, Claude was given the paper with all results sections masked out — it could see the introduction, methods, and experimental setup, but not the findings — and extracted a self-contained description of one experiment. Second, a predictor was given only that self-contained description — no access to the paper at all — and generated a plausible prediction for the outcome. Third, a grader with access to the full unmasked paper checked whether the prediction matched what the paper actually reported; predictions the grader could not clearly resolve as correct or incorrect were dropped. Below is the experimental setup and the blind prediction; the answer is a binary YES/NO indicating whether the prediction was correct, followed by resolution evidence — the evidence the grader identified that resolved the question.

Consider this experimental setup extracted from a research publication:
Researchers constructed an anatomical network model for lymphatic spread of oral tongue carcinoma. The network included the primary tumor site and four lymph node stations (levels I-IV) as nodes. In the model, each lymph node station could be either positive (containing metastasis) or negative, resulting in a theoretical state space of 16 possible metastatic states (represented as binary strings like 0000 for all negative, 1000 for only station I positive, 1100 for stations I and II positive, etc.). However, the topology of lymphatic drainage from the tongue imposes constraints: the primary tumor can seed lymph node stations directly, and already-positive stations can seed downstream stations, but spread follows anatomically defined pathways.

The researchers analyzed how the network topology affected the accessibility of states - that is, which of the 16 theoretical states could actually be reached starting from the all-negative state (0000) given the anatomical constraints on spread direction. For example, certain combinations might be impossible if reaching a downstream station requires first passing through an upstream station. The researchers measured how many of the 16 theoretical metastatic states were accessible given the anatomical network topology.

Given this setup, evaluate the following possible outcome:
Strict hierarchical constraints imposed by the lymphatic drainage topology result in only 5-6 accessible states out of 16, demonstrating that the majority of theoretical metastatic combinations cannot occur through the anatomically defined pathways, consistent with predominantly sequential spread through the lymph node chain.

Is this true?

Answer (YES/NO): NO